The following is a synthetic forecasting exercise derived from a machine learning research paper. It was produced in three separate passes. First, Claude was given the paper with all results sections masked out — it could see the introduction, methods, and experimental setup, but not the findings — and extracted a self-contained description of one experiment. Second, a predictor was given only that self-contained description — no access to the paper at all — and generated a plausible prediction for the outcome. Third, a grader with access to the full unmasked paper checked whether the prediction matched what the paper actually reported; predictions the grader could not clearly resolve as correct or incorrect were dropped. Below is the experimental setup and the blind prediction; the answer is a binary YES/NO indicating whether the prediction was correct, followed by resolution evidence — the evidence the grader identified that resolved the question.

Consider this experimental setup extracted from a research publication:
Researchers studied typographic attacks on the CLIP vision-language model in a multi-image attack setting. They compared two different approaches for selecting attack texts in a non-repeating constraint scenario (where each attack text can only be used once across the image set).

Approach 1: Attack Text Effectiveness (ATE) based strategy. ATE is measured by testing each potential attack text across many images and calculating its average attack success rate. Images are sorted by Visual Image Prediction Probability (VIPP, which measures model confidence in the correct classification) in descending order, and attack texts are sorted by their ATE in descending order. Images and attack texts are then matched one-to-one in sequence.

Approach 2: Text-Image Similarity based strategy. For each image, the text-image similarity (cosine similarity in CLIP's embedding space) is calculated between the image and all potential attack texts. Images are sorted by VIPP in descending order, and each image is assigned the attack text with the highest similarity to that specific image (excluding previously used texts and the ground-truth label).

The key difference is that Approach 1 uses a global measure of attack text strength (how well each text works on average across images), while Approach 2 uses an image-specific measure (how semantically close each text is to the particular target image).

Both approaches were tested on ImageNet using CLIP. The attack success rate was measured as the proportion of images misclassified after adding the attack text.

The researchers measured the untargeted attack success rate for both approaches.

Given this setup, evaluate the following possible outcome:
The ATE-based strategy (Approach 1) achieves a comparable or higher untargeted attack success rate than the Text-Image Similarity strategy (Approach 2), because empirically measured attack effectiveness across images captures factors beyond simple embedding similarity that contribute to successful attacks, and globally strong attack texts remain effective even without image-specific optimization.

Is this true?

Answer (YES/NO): NO